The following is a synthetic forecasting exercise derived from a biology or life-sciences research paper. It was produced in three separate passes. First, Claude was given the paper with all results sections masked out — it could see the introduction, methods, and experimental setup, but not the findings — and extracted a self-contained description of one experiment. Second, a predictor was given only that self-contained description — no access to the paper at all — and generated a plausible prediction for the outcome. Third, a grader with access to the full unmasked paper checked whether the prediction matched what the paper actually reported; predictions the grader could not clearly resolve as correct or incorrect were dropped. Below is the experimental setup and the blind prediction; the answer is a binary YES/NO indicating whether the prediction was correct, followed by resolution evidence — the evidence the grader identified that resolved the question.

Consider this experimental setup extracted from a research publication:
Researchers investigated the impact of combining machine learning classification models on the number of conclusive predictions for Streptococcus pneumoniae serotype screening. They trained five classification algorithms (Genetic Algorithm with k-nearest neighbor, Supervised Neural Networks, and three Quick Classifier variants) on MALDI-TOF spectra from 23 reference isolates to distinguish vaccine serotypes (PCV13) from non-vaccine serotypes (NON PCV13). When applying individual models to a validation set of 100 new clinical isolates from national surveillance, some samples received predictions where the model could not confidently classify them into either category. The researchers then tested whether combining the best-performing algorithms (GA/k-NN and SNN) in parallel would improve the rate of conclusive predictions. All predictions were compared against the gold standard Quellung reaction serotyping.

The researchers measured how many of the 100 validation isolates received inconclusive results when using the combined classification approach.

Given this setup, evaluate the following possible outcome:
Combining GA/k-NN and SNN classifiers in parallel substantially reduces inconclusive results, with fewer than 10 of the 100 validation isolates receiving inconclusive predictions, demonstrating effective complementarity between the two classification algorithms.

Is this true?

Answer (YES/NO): NO